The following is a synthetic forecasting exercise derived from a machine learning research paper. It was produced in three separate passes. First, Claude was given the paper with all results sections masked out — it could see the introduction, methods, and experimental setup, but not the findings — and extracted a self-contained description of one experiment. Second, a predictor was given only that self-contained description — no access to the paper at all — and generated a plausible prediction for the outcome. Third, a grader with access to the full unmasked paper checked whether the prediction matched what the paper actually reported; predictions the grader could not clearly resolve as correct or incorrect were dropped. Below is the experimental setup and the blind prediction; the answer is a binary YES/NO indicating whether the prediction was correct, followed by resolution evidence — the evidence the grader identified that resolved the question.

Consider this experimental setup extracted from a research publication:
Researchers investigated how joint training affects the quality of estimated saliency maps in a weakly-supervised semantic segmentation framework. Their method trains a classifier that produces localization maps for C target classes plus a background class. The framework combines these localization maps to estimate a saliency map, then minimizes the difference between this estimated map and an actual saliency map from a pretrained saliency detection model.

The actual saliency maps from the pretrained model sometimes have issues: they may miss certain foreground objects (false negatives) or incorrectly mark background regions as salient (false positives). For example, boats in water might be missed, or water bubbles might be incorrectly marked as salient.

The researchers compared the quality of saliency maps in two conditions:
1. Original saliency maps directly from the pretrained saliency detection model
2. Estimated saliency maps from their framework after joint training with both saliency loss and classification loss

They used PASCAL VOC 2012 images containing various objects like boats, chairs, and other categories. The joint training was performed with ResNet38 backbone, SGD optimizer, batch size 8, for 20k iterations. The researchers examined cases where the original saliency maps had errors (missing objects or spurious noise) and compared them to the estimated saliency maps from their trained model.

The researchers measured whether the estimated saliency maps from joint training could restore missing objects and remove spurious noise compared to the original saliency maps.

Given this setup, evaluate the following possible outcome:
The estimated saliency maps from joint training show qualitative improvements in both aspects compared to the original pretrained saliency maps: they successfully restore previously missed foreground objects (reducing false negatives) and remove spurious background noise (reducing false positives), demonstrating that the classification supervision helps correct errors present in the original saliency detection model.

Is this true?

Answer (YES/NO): YES